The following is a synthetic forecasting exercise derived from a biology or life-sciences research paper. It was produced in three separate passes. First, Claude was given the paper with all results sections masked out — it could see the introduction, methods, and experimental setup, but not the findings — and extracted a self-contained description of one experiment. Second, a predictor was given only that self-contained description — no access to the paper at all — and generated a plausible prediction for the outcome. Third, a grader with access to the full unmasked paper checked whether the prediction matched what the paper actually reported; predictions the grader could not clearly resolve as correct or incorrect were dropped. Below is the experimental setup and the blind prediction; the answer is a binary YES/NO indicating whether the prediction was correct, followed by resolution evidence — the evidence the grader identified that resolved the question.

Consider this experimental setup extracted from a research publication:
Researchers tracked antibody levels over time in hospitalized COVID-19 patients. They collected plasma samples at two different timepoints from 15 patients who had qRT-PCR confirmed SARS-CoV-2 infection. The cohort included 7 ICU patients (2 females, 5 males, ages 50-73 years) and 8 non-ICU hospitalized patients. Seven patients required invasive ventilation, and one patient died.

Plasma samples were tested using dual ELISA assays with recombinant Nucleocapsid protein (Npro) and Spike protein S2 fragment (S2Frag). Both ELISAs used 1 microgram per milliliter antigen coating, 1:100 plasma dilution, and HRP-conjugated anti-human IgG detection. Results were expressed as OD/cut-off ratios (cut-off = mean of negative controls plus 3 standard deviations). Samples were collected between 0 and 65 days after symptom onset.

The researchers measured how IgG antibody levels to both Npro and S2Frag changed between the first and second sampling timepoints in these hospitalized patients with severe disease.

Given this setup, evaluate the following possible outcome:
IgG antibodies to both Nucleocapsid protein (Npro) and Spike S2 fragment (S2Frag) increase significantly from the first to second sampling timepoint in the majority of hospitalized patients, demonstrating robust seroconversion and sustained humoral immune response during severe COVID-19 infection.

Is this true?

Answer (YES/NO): NO